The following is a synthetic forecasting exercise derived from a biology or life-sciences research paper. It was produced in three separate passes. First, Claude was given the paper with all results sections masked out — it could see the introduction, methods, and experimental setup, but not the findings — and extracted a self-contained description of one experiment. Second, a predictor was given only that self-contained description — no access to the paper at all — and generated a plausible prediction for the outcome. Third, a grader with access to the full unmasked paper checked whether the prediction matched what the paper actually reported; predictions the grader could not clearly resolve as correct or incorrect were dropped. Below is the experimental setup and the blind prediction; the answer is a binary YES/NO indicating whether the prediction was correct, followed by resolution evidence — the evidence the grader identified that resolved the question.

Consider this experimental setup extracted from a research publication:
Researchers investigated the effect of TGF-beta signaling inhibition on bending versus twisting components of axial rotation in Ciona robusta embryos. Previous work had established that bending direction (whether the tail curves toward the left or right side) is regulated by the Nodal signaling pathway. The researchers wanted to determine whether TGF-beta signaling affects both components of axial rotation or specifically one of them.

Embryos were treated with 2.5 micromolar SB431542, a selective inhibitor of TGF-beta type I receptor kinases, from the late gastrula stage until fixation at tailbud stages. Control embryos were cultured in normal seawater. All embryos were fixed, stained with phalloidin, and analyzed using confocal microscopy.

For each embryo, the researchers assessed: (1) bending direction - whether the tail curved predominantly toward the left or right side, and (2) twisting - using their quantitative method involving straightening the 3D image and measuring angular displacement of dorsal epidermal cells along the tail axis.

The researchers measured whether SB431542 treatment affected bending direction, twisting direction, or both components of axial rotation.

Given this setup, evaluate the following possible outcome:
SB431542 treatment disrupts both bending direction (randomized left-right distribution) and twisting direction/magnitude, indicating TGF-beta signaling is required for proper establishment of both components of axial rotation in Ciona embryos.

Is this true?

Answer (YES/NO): YES